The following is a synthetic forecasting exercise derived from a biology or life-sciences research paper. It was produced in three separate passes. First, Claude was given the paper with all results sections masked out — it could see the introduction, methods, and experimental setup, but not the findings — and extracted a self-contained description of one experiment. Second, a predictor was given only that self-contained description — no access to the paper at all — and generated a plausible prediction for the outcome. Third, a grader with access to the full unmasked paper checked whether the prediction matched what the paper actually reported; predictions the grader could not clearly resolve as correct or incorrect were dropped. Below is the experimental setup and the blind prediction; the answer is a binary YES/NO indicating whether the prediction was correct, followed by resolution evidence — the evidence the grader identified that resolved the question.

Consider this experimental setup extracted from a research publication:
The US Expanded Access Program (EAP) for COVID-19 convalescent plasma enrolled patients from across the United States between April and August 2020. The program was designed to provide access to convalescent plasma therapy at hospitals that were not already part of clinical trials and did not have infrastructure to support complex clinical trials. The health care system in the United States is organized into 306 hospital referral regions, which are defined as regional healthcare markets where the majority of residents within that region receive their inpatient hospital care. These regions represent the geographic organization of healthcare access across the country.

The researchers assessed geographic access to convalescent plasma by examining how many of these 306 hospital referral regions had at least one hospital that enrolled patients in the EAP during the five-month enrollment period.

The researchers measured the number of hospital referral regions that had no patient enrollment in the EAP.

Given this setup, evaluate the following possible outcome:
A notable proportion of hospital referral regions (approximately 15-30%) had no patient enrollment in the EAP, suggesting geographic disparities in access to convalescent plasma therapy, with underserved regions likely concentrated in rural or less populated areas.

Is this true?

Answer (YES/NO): NO